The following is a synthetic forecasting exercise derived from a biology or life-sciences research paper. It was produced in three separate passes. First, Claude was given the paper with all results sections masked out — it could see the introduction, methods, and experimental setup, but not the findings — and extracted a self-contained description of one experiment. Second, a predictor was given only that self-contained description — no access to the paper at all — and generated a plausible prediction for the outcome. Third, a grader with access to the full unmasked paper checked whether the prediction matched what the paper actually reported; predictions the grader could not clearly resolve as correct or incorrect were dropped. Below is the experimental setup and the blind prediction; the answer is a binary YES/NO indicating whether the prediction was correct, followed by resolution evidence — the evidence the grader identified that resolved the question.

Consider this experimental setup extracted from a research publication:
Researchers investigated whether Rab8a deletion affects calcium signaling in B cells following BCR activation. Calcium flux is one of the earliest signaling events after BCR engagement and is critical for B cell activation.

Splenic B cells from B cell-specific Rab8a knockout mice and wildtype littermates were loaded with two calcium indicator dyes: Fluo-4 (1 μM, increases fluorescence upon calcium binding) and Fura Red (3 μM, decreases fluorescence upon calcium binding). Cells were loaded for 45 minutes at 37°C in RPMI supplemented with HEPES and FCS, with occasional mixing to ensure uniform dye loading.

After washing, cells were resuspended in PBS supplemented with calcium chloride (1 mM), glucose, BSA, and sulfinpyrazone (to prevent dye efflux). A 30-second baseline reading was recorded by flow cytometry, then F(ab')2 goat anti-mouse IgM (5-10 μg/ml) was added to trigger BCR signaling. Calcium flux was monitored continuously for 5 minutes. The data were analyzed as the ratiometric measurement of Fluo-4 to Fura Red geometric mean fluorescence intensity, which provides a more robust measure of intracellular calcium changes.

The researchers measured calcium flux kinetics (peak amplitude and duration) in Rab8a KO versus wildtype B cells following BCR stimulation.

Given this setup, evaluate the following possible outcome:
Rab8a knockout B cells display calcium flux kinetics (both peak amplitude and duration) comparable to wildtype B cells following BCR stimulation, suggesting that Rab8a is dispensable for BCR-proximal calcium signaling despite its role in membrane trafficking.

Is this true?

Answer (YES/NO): YES